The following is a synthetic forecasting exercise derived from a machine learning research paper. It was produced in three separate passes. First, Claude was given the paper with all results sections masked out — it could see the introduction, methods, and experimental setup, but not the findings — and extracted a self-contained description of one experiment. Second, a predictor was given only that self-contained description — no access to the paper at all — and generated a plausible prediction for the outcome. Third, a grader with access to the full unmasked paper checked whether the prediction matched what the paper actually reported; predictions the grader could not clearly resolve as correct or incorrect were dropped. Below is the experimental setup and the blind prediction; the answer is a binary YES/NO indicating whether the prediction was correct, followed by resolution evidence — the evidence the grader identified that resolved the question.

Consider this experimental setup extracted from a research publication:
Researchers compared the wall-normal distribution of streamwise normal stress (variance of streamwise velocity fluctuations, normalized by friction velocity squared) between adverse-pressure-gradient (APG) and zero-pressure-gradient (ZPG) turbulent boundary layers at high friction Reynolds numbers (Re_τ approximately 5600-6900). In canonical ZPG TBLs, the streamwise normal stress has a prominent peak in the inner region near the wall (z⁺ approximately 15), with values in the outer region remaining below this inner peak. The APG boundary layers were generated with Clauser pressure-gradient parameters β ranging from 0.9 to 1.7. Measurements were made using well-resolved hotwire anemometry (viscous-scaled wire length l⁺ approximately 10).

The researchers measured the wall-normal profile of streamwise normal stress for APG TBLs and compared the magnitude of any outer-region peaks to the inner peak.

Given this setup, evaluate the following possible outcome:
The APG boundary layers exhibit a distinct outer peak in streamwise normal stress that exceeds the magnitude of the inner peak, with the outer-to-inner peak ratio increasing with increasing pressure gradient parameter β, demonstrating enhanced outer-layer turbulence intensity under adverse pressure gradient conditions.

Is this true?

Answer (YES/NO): NO